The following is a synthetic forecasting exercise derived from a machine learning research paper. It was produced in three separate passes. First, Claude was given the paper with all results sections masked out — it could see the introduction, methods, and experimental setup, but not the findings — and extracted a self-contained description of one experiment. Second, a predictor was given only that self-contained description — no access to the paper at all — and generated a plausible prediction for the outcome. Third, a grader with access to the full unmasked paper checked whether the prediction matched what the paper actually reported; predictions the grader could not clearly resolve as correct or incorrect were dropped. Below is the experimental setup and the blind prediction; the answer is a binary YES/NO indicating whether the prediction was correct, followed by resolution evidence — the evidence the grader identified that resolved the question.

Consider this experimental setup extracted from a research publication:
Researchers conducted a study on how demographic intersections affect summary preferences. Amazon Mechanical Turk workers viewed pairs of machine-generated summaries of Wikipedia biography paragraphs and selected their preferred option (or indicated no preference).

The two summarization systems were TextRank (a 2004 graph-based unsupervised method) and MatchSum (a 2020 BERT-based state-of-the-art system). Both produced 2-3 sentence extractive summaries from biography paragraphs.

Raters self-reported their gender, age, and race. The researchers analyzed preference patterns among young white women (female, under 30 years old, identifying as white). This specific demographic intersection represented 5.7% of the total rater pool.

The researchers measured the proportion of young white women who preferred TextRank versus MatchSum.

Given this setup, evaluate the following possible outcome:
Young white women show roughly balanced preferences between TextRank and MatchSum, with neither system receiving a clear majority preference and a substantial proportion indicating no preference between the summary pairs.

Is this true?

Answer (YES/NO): NO